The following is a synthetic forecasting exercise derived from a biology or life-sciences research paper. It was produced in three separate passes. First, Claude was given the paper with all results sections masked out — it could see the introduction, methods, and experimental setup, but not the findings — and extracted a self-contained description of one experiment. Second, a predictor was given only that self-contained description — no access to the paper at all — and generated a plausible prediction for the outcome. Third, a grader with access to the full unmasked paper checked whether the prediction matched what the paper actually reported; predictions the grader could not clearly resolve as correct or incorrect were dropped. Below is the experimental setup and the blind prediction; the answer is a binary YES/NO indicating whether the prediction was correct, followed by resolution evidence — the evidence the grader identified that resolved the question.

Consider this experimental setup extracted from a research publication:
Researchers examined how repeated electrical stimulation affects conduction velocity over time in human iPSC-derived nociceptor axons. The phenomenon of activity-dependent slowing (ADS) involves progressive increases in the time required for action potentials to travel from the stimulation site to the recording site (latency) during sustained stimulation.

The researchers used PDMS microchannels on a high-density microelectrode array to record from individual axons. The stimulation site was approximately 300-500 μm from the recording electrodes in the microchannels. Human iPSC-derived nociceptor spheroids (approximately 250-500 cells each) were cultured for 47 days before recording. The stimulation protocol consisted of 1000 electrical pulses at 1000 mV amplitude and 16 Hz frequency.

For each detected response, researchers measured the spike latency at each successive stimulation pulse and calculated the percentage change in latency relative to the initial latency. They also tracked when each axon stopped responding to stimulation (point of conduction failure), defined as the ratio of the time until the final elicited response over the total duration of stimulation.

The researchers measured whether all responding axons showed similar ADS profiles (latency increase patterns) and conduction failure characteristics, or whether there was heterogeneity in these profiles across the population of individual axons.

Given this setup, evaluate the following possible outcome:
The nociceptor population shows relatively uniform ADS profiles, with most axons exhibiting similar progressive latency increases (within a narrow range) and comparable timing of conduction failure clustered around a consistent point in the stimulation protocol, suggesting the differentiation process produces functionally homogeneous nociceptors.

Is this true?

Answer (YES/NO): NO